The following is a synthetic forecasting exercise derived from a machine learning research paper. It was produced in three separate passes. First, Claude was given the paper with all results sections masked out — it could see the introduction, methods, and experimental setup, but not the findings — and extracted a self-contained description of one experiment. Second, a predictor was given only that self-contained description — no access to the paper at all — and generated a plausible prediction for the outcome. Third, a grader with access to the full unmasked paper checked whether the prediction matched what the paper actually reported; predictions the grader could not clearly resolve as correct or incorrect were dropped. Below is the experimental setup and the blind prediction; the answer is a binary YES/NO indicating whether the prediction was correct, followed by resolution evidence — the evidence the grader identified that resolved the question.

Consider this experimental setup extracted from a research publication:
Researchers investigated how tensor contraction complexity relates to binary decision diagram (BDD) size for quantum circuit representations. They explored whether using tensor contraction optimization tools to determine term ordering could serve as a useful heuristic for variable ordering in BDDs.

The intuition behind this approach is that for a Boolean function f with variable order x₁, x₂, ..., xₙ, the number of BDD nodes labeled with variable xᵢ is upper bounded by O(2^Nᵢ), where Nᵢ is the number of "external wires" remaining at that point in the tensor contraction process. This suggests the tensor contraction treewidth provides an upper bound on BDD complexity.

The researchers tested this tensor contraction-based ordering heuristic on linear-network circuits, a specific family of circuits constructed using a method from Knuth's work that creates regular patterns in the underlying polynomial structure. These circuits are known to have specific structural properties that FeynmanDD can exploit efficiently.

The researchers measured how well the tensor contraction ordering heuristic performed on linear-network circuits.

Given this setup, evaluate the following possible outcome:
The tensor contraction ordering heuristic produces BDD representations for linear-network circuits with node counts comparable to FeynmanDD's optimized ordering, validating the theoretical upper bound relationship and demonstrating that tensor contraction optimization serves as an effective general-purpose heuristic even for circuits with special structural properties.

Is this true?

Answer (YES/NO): NO